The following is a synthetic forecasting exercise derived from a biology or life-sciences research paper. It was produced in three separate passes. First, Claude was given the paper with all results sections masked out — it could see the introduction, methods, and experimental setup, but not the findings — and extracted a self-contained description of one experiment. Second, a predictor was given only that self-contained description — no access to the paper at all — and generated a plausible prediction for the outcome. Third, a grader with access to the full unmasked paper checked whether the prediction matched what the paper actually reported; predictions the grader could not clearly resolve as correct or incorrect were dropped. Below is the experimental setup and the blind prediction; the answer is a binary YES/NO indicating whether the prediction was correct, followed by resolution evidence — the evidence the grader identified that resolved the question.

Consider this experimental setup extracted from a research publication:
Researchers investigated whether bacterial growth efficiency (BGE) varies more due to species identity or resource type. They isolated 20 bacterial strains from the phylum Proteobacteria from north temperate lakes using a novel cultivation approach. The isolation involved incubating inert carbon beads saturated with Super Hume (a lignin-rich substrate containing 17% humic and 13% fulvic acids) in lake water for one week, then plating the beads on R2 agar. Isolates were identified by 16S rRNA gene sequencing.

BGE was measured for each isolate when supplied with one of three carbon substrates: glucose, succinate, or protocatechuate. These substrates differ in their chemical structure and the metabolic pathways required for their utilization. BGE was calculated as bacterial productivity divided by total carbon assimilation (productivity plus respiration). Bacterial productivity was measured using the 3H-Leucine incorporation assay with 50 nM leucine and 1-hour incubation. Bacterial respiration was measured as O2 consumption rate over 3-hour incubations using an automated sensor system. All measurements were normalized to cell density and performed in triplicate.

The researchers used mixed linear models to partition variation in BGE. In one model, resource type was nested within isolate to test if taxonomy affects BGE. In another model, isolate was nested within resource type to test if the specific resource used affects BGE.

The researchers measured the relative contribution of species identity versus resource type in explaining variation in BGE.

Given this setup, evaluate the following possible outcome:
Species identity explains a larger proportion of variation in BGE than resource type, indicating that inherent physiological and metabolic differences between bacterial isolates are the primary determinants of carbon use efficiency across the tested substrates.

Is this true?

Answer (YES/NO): YES